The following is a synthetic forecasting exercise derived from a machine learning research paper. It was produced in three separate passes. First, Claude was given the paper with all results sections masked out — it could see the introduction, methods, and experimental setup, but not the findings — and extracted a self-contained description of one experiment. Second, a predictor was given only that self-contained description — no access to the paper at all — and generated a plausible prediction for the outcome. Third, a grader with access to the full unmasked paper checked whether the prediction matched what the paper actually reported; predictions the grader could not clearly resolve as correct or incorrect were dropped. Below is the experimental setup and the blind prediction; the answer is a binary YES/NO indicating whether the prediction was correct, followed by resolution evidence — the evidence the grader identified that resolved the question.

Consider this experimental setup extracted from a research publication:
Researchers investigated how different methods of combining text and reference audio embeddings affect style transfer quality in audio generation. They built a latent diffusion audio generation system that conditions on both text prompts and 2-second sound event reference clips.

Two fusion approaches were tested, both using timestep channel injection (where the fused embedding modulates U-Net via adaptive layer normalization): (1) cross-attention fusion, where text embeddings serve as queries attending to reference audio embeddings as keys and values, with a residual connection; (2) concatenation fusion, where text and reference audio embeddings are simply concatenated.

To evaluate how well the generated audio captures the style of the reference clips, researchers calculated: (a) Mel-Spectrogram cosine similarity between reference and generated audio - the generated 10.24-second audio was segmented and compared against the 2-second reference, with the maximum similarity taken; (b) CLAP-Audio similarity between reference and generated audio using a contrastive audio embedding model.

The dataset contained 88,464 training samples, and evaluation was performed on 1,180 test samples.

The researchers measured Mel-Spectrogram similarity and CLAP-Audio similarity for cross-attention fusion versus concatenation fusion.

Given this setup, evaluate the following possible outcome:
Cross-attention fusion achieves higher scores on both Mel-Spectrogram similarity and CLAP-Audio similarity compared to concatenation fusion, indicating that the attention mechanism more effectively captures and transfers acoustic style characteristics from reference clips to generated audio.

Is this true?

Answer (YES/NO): YES